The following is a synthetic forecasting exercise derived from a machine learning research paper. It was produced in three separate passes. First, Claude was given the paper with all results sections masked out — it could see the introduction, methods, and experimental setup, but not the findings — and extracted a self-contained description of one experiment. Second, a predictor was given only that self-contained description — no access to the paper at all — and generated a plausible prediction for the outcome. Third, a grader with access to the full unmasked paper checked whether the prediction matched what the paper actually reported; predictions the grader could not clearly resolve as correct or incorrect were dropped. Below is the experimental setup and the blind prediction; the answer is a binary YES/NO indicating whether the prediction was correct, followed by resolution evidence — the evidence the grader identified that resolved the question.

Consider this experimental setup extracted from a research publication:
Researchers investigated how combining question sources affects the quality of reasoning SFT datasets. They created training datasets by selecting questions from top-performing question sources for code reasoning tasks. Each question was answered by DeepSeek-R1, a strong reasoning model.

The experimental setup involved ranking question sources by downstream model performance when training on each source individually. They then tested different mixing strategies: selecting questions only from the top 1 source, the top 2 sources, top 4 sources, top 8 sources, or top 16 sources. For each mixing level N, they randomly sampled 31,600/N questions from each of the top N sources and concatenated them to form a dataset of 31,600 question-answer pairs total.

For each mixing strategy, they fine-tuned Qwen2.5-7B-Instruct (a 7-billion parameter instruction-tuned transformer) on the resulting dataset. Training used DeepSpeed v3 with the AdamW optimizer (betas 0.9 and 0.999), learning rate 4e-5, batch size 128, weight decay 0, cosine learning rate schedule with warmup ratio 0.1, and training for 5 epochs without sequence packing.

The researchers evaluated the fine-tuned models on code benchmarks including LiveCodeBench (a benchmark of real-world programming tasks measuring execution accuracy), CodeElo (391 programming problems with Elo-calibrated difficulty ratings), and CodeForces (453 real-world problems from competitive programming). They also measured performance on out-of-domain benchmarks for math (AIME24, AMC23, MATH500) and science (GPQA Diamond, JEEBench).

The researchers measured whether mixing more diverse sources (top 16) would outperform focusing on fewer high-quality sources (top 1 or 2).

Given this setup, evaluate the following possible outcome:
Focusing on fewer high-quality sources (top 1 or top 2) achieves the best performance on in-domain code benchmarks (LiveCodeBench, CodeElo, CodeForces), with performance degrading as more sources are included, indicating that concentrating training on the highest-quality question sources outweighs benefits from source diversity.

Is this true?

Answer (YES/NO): YES